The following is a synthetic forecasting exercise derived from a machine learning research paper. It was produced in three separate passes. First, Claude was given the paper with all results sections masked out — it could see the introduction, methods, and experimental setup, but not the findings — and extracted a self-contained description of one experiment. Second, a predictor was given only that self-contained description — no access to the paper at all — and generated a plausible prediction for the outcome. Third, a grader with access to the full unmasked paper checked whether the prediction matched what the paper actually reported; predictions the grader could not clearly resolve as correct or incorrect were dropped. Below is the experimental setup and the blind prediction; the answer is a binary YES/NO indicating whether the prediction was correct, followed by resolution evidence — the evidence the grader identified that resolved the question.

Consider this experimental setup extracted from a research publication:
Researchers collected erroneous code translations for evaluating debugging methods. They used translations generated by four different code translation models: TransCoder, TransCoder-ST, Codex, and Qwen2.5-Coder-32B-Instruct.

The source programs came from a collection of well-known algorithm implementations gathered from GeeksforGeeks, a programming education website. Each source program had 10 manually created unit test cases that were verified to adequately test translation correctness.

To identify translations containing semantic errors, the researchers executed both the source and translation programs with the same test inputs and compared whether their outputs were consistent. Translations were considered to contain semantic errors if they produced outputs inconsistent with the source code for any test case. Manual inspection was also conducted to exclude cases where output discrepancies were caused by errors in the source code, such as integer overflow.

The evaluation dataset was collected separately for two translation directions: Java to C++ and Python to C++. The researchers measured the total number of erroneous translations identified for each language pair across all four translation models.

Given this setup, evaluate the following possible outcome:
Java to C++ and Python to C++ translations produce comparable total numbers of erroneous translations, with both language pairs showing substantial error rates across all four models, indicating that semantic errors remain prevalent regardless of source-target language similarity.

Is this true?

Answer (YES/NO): NO